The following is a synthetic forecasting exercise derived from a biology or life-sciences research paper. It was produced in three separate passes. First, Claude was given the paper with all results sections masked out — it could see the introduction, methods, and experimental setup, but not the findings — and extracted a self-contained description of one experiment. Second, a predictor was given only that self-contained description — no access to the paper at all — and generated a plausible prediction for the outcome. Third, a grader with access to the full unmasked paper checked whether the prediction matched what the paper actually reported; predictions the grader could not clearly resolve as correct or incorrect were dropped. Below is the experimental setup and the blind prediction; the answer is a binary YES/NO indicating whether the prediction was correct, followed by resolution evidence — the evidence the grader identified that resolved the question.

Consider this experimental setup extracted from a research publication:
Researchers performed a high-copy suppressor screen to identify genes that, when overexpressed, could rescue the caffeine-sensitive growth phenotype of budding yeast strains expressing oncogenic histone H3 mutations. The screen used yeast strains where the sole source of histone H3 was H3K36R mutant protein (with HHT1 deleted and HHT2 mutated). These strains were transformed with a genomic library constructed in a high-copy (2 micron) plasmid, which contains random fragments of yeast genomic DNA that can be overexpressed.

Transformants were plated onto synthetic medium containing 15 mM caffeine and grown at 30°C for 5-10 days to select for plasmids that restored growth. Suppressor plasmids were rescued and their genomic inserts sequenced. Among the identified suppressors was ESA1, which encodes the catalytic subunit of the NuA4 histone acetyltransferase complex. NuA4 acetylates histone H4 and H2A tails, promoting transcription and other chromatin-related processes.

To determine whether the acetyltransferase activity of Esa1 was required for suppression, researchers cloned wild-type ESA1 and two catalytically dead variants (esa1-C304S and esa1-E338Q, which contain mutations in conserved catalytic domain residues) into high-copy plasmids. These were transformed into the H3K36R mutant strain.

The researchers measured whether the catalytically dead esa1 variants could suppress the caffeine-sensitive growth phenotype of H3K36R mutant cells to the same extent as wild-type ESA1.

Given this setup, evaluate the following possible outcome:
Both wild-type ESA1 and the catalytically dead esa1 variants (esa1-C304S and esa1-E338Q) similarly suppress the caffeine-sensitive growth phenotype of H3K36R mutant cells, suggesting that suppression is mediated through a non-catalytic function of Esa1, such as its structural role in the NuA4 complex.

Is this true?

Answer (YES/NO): NO